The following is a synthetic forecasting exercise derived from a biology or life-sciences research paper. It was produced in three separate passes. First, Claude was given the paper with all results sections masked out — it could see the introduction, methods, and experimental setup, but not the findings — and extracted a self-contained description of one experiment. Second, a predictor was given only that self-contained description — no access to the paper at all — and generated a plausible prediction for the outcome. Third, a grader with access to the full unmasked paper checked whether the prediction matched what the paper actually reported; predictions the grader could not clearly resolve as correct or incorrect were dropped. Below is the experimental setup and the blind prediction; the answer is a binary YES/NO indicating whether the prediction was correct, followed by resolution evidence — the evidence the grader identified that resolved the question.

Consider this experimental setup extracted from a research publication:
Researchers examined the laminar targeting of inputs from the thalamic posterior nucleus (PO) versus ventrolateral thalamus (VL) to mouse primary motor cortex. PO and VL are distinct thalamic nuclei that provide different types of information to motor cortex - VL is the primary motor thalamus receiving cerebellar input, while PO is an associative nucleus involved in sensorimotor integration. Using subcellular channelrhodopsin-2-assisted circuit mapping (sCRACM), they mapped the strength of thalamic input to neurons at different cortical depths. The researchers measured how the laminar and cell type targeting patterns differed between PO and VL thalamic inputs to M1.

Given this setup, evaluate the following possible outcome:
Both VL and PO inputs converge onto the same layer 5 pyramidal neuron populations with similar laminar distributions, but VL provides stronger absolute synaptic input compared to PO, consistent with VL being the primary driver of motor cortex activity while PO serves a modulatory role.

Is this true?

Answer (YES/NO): NO